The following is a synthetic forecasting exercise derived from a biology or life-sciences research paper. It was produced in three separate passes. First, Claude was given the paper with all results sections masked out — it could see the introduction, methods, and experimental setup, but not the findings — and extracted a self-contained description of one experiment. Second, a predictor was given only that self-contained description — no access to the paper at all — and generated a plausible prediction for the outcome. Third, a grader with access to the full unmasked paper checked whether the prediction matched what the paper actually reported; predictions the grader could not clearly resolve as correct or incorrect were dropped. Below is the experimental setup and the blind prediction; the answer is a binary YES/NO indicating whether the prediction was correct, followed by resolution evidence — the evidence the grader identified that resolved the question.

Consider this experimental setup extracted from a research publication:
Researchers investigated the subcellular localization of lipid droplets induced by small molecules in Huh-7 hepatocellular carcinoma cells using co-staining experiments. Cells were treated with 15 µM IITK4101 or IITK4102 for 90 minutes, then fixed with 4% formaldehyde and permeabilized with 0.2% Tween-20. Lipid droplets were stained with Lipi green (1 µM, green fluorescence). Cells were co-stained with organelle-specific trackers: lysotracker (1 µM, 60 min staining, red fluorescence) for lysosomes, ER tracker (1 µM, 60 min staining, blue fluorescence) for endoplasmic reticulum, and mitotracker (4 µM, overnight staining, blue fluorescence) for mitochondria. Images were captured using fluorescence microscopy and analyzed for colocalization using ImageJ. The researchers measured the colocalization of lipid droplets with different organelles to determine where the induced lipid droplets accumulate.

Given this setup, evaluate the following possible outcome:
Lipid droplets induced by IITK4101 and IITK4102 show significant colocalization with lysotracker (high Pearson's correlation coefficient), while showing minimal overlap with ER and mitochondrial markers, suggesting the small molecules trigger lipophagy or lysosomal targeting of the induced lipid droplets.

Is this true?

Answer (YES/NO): NO